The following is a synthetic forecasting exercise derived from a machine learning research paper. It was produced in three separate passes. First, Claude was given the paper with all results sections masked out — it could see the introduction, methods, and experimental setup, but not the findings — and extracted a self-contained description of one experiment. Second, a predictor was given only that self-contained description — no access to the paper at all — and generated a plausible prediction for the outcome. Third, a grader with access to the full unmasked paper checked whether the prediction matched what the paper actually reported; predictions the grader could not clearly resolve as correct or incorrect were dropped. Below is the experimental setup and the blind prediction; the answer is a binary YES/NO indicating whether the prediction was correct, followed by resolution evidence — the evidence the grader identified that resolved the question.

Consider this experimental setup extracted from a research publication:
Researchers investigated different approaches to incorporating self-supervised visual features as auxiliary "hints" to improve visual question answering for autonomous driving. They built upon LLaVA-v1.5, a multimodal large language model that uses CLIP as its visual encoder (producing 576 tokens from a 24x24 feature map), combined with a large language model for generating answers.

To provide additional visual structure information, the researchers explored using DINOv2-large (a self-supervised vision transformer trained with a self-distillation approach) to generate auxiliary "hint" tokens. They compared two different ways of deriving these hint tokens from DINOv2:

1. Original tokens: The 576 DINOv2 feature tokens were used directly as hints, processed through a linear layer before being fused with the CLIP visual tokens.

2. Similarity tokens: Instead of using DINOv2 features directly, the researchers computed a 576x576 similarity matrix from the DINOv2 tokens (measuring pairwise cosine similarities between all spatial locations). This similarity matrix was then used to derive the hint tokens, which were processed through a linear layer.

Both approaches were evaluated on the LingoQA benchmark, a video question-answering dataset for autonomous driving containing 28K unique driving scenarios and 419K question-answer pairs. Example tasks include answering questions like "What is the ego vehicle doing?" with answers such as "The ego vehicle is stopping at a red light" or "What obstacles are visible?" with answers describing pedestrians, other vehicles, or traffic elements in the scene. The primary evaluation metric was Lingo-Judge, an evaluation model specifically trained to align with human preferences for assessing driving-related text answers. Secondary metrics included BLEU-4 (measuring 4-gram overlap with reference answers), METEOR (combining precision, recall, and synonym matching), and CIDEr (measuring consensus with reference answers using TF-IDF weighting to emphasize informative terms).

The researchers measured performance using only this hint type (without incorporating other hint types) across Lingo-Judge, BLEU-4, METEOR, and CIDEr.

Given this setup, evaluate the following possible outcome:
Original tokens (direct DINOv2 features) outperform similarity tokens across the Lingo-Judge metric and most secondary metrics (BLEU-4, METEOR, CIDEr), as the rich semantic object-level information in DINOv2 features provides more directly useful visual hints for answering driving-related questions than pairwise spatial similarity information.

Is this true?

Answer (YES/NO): NO